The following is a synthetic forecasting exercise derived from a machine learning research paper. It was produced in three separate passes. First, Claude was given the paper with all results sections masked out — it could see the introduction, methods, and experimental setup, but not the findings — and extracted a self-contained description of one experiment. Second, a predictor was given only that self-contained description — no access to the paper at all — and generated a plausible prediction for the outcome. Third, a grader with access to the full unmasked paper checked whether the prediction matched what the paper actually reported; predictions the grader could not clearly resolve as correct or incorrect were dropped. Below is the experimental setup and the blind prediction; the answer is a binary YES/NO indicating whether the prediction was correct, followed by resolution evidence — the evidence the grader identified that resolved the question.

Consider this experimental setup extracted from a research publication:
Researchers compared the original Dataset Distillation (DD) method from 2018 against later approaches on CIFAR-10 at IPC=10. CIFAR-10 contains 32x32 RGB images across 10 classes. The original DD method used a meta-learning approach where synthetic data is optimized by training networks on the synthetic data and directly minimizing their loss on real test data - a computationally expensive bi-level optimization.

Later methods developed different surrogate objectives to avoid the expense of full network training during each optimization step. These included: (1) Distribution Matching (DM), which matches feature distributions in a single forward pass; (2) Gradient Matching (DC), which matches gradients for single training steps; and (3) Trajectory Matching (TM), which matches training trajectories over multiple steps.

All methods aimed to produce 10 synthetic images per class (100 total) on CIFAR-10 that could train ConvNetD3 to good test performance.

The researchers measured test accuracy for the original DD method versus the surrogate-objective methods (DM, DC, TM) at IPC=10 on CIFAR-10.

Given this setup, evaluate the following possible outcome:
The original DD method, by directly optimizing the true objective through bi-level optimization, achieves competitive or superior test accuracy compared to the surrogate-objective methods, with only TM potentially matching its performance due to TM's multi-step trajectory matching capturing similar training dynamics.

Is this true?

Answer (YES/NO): NO